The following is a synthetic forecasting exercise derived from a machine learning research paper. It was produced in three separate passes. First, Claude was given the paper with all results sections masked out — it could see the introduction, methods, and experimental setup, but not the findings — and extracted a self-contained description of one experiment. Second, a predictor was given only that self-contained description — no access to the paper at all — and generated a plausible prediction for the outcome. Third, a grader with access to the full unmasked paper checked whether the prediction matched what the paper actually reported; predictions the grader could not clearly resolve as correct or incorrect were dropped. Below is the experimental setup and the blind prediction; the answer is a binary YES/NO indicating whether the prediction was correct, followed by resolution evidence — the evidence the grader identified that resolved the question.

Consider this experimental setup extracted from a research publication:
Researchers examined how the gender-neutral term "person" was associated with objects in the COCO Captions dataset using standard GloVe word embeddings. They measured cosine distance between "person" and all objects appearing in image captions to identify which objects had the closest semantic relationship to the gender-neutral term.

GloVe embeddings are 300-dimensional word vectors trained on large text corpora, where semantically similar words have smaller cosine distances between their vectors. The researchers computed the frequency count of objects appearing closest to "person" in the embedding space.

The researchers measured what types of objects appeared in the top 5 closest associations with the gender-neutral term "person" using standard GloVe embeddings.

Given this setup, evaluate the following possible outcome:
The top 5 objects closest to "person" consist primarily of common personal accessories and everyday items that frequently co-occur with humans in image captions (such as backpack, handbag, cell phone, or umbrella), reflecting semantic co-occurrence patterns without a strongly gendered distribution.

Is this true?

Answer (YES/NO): NO